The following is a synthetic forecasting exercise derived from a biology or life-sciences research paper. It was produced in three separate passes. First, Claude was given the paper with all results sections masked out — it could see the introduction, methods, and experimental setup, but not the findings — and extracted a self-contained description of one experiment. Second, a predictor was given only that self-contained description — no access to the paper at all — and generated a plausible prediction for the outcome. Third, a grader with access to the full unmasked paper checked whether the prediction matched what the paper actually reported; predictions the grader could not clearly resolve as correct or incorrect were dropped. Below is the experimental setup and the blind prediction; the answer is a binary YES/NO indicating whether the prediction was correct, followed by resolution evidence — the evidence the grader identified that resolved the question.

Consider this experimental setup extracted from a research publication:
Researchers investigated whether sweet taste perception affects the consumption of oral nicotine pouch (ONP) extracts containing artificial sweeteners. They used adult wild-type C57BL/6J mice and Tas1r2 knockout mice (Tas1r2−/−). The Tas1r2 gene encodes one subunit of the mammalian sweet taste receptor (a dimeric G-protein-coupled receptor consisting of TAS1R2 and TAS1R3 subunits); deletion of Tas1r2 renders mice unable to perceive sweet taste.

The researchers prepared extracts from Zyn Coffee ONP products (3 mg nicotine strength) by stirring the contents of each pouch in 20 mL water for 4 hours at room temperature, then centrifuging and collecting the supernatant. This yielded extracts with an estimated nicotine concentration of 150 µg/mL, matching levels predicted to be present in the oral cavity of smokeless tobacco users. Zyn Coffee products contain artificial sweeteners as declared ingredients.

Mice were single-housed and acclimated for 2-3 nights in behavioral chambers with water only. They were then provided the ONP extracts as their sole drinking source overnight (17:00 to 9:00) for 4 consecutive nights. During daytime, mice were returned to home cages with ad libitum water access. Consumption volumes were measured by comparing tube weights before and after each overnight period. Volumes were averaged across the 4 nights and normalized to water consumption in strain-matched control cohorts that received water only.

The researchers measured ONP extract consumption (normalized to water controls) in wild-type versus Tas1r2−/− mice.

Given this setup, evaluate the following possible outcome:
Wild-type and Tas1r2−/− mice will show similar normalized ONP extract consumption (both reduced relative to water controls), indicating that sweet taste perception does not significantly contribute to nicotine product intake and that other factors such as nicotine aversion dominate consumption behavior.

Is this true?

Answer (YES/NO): NO